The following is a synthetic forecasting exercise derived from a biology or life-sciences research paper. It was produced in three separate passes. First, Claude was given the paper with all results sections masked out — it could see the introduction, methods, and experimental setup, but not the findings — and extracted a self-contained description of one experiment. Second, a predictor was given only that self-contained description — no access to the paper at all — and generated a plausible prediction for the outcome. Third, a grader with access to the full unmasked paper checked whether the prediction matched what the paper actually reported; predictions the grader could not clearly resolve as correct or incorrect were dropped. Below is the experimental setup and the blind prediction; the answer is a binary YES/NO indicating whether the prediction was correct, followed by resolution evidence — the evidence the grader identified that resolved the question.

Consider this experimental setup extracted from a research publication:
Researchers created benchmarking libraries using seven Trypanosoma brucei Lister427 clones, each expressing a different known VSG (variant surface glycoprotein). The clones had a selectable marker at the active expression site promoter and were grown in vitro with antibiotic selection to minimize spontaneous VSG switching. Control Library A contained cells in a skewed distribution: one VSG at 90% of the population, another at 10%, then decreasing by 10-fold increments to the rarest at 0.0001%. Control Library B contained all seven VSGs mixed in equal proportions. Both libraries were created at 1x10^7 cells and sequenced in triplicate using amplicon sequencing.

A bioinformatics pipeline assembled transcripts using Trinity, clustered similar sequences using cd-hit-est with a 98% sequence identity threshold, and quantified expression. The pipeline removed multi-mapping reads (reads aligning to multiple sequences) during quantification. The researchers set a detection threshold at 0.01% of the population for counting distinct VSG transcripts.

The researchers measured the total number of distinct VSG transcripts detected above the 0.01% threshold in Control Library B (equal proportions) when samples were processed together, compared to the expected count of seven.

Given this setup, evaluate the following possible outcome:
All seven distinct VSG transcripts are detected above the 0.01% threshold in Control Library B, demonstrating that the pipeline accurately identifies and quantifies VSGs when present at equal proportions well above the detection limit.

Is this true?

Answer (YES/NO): NO